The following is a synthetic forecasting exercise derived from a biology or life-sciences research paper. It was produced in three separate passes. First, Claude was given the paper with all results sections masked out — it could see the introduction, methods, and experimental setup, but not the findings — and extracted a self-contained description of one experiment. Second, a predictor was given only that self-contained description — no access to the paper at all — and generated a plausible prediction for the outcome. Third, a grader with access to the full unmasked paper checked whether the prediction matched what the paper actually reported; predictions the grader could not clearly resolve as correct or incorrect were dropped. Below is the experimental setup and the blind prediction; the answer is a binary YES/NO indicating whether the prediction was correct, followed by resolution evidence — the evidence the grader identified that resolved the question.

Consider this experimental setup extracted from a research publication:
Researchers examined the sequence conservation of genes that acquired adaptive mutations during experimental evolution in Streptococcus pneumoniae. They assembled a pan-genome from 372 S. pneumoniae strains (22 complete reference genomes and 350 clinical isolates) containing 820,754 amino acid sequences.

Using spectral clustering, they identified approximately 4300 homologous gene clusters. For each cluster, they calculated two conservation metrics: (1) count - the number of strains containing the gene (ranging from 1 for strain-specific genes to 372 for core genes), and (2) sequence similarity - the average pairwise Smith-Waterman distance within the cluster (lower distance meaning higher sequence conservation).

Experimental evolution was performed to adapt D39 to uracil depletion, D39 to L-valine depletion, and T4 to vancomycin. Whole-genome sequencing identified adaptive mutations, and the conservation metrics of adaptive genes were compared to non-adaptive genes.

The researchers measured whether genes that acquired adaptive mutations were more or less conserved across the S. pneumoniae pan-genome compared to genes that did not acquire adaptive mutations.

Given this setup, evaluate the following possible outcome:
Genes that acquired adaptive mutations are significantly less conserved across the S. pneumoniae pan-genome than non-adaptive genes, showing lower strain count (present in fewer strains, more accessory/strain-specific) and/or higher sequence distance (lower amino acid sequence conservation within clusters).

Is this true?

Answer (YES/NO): NO